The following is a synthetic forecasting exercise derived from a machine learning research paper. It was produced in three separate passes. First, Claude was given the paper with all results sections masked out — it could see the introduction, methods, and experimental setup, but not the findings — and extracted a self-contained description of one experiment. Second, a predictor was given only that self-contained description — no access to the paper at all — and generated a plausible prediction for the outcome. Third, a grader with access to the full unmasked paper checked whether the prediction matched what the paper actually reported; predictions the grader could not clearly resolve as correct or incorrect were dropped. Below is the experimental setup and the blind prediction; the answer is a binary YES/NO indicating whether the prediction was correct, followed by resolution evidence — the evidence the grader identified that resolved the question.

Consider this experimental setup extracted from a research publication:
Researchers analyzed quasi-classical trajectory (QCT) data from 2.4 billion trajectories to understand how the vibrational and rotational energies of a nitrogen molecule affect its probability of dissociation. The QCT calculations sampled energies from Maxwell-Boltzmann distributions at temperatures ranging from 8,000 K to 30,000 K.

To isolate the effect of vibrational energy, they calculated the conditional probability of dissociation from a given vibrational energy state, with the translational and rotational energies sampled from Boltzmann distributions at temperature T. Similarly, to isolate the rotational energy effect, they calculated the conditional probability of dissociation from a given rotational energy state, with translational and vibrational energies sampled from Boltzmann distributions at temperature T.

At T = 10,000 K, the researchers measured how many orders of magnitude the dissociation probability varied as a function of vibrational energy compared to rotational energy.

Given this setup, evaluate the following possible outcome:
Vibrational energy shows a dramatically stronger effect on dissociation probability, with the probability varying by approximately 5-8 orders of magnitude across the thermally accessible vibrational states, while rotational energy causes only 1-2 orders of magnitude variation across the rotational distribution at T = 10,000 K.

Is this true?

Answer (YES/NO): NO